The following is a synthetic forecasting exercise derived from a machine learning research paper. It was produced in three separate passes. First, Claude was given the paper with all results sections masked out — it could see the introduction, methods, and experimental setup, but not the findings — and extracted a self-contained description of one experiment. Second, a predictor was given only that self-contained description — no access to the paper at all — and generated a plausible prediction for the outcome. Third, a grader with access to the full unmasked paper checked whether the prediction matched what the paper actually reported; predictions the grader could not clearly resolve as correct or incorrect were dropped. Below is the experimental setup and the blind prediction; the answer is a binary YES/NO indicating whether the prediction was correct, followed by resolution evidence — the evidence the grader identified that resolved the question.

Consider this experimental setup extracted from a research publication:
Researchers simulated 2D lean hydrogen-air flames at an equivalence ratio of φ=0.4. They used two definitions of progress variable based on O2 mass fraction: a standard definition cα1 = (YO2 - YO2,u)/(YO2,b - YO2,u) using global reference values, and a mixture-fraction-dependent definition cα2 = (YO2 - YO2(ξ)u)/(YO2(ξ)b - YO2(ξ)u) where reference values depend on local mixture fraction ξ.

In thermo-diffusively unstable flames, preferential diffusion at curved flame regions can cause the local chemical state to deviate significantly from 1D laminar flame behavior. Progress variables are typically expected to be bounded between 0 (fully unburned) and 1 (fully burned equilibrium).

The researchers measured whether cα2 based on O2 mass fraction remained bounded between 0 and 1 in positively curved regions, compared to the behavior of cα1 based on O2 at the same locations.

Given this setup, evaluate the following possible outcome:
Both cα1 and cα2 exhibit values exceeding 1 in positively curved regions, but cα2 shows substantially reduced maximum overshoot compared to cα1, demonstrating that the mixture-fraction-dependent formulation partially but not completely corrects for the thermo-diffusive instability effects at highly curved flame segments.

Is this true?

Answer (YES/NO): NO